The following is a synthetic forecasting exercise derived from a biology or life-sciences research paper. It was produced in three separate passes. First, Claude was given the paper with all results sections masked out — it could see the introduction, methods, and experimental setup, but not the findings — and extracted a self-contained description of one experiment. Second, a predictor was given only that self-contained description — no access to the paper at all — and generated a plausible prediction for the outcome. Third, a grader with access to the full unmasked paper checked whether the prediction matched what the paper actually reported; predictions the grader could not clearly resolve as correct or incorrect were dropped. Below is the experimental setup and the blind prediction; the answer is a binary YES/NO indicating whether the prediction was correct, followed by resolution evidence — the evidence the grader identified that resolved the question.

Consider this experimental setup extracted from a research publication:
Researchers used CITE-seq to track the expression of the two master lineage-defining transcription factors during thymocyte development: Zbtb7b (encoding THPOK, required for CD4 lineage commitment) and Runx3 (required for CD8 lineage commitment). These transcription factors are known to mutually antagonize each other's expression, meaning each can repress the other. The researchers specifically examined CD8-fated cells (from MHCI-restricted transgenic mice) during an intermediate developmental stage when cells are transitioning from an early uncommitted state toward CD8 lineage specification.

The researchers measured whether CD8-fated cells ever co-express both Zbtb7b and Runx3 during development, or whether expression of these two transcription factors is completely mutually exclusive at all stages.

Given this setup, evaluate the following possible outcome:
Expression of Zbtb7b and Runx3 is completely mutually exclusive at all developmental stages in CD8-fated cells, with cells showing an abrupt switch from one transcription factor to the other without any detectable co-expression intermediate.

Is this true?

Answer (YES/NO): NO